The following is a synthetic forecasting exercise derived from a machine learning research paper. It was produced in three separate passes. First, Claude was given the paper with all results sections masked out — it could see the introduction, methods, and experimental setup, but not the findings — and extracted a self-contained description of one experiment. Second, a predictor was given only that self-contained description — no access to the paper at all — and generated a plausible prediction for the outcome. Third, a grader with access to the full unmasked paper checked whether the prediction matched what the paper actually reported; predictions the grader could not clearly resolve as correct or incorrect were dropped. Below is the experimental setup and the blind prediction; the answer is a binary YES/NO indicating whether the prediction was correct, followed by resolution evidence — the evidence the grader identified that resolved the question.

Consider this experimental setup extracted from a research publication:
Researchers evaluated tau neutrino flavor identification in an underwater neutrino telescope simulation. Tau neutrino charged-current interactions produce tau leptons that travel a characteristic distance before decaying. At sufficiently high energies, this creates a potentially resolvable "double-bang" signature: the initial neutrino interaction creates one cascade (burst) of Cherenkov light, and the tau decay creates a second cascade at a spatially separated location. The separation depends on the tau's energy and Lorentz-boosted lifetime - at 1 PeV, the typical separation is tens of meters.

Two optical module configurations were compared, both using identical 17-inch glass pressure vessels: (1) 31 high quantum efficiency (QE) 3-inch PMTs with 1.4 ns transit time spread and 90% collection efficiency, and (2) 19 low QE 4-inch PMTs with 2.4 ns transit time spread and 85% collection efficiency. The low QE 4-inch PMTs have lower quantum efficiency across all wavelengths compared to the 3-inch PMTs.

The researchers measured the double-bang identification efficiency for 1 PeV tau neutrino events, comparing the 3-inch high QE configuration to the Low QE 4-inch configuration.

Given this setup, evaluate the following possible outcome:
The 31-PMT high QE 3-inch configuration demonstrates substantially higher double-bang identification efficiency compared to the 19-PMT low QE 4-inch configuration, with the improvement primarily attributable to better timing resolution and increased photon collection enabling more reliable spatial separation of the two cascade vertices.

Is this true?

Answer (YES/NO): NO